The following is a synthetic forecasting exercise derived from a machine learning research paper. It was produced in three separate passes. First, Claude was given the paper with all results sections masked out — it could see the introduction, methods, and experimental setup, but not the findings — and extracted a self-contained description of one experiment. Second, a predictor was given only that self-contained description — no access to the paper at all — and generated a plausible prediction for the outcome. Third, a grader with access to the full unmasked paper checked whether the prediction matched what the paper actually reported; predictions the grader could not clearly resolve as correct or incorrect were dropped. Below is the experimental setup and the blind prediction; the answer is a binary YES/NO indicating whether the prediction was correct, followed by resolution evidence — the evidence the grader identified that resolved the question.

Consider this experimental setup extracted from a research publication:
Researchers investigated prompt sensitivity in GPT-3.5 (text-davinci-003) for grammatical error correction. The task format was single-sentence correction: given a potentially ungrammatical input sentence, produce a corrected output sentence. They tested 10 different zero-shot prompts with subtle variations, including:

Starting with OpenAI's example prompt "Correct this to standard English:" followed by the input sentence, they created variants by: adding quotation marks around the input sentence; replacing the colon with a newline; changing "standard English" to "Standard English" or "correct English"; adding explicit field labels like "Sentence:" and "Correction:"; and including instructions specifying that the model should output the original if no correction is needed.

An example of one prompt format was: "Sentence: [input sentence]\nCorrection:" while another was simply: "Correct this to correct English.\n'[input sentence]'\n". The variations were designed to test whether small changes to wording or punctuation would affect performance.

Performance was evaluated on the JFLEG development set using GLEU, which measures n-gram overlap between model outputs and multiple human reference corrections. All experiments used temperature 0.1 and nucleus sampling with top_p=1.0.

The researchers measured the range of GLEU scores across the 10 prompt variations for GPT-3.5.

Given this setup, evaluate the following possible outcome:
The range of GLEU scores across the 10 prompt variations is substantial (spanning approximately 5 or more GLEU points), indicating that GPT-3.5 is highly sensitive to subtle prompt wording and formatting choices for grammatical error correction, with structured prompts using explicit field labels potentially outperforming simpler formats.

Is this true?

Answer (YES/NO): YES